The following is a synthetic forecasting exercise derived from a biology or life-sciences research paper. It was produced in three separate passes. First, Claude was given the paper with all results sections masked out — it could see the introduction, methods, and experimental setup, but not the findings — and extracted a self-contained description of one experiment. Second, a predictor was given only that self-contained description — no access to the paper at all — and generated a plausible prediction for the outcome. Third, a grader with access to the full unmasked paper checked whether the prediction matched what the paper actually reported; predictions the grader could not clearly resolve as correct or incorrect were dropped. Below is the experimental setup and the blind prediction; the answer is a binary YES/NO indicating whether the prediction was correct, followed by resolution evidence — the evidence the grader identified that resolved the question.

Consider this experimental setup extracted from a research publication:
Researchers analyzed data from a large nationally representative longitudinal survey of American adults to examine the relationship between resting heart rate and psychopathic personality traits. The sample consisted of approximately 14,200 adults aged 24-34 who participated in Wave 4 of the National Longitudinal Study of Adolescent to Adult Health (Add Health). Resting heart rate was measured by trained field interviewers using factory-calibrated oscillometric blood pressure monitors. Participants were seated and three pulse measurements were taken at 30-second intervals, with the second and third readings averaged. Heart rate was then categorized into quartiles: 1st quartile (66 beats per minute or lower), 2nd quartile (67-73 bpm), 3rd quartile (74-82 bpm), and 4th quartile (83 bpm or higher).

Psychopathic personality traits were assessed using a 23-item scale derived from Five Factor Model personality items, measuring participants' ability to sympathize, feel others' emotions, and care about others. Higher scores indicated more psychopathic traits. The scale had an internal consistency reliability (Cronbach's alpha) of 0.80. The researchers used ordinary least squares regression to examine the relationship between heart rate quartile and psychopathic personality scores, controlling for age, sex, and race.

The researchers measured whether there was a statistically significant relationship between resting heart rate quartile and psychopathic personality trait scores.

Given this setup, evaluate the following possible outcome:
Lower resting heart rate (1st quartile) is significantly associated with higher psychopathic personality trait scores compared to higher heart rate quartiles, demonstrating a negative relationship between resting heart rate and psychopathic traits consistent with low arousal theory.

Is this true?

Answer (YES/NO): NO